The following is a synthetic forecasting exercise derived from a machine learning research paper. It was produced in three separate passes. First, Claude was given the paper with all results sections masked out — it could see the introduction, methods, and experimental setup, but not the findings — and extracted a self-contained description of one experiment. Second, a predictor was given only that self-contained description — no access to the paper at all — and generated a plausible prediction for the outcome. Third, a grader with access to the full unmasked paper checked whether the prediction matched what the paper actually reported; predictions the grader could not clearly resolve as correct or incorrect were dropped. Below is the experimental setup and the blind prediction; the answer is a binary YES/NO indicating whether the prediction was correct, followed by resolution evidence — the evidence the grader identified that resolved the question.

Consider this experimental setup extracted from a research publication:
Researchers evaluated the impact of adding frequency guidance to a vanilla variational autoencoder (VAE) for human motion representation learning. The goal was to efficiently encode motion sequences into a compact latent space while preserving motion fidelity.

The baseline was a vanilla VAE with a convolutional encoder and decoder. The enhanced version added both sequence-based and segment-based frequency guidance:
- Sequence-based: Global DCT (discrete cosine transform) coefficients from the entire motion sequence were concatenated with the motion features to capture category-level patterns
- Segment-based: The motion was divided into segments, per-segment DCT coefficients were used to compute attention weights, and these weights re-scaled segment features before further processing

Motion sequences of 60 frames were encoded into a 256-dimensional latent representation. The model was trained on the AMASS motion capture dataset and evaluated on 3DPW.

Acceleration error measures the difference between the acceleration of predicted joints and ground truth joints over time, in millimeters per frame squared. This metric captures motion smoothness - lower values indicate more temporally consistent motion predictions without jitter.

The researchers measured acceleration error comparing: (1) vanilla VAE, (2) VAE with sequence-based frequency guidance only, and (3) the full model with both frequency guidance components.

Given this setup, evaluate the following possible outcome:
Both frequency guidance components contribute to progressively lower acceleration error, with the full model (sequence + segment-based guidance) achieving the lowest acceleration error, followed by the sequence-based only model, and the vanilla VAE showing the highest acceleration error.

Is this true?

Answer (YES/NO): NO